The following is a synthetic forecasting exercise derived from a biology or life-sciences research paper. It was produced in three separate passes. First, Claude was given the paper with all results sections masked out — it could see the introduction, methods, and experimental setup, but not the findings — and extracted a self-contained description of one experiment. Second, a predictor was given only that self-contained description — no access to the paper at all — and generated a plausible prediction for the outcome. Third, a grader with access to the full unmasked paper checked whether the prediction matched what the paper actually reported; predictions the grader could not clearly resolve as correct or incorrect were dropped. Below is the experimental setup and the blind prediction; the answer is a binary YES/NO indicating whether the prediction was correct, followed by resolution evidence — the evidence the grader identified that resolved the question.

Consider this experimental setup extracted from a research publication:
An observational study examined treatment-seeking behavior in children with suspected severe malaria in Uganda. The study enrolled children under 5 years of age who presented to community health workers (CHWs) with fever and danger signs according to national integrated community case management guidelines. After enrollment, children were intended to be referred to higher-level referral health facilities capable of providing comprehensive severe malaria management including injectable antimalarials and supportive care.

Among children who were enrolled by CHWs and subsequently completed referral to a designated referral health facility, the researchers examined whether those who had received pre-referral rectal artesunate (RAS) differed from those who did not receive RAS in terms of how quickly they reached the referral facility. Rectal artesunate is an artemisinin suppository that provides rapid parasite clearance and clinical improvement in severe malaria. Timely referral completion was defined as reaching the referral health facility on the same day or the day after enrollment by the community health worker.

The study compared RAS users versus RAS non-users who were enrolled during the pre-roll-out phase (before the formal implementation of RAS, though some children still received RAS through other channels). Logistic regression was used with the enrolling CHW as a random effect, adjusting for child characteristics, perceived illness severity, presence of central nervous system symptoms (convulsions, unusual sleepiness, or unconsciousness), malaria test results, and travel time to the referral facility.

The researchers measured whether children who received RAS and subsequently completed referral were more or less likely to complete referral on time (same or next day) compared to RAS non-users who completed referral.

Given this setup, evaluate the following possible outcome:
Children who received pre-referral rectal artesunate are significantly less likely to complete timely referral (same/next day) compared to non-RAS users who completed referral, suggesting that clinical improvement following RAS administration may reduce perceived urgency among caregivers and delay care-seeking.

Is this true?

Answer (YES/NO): NO